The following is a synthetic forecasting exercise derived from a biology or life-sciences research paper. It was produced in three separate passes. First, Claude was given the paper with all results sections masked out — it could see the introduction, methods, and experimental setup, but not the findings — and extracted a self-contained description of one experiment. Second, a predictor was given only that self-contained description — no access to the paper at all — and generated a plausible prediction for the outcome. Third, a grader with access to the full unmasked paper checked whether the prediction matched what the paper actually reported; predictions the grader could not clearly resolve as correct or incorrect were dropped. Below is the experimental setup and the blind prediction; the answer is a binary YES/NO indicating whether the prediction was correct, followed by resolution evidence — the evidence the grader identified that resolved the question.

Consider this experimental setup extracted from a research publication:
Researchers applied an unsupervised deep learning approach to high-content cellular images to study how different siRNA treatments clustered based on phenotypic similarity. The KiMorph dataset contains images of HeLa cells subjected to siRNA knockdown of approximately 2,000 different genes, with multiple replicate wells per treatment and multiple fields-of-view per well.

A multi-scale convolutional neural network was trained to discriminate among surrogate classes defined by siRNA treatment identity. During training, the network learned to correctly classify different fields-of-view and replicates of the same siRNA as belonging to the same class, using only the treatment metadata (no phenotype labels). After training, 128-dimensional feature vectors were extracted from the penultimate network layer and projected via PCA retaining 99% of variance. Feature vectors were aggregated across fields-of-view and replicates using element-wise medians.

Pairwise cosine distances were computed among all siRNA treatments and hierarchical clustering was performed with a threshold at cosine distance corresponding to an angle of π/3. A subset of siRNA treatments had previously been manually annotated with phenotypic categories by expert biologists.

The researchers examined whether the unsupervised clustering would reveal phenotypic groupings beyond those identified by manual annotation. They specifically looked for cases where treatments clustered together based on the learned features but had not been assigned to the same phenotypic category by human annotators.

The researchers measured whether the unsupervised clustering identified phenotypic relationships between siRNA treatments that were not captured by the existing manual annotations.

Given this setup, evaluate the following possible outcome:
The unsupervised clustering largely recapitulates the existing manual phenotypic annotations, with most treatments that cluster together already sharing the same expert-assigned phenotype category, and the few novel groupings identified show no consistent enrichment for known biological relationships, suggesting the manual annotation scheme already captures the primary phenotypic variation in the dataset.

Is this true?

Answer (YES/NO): NO